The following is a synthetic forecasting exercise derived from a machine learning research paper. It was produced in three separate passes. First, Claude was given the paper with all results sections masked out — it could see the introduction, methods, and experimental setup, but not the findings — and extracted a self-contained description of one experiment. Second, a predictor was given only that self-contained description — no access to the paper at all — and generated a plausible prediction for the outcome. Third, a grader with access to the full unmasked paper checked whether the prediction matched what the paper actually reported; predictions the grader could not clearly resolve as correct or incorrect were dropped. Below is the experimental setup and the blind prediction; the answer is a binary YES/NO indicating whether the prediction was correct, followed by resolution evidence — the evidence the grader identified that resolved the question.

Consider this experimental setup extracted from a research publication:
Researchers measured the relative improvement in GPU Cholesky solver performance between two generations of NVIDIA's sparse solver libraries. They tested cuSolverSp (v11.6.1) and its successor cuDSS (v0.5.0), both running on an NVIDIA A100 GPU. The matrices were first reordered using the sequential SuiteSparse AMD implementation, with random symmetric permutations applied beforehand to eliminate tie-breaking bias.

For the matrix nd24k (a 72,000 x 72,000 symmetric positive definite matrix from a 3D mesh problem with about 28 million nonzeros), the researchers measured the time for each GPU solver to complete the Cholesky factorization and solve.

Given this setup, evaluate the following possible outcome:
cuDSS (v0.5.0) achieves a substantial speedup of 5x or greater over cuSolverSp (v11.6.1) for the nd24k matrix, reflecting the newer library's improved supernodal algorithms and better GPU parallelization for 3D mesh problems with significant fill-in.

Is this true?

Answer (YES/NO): YES